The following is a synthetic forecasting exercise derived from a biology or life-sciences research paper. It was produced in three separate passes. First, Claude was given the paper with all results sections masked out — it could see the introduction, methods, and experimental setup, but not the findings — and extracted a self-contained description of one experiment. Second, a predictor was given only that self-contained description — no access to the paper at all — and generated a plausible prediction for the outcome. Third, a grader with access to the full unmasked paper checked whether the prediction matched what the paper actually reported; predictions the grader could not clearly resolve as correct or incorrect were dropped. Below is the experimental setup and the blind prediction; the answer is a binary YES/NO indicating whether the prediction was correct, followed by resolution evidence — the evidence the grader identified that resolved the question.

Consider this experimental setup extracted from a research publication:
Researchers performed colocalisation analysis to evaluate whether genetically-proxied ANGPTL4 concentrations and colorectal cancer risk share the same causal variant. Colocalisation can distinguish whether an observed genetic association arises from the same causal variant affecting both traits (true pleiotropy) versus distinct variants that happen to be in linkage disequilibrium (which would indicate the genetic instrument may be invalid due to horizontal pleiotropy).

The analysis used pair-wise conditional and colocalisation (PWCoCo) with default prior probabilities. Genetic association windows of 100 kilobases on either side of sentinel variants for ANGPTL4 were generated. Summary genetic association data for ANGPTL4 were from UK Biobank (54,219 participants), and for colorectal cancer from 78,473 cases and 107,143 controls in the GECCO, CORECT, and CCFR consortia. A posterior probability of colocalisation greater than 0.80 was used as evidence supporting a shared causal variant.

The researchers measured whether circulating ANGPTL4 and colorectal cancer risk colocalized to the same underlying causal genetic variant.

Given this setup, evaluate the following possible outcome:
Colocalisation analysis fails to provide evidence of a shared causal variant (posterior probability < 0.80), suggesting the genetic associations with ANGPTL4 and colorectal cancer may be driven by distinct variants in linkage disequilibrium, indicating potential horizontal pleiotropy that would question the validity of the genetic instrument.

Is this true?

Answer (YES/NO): NO